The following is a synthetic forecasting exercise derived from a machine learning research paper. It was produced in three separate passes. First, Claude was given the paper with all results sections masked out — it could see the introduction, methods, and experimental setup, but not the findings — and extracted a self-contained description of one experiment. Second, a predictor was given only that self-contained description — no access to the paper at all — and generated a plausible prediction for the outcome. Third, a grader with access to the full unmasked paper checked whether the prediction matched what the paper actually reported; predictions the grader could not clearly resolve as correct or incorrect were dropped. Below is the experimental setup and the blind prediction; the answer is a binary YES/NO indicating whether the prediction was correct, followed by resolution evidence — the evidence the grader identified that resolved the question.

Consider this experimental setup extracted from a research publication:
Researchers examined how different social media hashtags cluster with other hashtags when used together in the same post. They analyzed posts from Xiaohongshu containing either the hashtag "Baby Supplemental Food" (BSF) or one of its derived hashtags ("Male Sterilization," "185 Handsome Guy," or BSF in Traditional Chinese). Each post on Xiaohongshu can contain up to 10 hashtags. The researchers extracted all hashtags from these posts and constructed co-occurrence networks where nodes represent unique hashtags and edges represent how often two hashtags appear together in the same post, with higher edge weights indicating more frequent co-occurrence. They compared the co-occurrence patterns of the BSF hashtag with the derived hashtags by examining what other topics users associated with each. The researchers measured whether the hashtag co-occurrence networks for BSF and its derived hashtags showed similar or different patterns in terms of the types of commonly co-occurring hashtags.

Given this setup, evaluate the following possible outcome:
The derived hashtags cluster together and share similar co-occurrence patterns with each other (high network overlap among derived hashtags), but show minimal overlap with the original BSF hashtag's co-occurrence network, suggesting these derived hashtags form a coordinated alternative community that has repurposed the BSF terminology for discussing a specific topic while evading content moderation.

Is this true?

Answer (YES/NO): NO